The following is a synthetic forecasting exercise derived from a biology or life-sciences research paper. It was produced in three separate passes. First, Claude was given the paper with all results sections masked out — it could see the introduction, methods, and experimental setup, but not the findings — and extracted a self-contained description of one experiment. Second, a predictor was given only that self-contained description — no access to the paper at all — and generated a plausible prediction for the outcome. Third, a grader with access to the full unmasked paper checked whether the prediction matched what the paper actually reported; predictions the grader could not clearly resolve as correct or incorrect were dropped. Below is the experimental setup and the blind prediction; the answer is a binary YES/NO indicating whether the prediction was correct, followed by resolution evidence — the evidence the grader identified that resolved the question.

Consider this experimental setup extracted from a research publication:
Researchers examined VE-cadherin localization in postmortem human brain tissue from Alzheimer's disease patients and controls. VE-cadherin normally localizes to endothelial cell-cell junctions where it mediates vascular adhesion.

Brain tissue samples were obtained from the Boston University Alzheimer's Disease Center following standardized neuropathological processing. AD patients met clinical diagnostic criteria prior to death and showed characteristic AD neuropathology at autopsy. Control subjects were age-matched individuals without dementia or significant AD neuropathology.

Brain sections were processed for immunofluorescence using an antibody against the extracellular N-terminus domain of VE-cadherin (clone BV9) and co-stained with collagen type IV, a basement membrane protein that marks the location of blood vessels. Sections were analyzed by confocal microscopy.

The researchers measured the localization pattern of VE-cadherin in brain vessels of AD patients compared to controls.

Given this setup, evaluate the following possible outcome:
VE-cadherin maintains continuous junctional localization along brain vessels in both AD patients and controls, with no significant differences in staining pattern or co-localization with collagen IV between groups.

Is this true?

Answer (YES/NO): NO